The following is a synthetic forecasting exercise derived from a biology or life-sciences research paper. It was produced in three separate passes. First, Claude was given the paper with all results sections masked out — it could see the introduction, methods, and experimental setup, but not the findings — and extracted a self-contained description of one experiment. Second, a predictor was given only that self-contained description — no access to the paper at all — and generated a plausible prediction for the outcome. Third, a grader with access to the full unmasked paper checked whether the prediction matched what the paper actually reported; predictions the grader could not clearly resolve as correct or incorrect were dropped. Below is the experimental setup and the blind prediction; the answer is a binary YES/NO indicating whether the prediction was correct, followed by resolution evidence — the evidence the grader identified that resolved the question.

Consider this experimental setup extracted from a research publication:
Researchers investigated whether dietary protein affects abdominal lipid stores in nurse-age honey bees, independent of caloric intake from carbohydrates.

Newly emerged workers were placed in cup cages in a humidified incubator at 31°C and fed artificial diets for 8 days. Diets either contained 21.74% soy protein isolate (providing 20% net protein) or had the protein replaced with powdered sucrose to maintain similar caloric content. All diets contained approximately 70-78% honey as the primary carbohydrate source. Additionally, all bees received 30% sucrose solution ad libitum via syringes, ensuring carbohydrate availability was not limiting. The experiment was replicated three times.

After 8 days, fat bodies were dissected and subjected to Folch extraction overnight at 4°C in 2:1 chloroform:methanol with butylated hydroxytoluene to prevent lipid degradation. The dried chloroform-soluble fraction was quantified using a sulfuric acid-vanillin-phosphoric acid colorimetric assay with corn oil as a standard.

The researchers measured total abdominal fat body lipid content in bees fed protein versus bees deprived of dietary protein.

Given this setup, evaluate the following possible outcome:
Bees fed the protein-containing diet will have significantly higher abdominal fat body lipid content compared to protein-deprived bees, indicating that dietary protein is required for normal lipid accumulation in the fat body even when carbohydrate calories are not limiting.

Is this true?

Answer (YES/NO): YES